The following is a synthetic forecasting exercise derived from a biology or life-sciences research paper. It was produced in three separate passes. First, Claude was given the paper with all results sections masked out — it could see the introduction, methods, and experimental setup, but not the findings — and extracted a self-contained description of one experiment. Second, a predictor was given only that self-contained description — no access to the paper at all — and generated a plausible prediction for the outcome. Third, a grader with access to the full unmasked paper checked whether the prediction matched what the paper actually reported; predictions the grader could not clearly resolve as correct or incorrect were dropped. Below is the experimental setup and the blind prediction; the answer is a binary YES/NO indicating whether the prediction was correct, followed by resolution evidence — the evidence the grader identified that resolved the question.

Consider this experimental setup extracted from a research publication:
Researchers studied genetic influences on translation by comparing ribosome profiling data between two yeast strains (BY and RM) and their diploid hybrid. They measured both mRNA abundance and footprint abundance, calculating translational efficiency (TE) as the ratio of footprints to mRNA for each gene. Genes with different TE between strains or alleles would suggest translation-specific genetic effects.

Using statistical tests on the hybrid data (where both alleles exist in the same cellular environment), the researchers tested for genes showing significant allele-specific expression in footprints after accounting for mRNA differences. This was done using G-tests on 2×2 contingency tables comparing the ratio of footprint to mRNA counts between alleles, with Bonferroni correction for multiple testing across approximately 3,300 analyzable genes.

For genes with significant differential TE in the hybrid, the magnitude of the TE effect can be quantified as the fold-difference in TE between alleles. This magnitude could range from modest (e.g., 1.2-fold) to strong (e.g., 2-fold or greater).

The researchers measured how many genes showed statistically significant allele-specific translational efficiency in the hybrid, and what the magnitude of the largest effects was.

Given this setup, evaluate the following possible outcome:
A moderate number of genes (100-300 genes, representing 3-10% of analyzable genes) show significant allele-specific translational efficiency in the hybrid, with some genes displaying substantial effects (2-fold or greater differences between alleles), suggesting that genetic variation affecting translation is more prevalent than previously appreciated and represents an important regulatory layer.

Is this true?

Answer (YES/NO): YES